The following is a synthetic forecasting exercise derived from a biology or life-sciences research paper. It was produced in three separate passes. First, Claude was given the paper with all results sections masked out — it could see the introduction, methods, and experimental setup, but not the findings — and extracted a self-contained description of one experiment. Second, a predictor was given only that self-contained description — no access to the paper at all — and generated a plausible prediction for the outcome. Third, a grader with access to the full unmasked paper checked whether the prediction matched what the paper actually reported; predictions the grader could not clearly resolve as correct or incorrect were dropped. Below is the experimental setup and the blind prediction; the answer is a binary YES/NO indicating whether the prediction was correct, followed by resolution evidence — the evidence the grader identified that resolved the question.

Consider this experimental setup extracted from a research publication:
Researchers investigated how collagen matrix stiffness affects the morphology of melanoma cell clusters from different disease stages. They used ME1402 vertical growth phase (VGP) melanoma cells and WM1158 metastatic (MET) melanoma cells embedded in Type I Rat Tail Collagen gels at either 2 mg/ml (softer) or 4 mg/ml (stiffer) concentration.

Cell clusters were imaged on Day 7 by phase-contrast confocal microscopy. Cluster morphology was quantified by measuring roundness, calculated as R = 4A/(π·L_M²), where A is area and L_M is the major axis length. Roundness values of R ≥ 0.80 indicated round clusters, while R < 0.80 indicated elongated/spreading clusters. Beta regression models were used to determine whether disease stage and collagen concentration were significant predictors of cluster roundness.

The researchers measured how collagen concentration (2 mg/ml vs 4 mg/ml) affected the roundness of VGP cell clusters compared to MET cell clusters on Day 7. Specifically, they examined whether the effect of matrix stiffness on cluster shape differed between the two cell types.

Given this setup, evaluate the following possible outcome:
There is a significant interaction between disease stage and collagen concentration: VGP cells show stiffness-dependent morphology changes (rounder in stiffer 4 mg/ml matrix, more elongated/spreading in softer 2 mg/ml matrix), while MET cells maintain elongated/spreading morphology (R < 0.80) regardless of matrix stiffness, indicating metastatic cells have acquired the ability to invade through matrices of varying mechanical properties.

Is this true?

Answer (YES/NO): NO